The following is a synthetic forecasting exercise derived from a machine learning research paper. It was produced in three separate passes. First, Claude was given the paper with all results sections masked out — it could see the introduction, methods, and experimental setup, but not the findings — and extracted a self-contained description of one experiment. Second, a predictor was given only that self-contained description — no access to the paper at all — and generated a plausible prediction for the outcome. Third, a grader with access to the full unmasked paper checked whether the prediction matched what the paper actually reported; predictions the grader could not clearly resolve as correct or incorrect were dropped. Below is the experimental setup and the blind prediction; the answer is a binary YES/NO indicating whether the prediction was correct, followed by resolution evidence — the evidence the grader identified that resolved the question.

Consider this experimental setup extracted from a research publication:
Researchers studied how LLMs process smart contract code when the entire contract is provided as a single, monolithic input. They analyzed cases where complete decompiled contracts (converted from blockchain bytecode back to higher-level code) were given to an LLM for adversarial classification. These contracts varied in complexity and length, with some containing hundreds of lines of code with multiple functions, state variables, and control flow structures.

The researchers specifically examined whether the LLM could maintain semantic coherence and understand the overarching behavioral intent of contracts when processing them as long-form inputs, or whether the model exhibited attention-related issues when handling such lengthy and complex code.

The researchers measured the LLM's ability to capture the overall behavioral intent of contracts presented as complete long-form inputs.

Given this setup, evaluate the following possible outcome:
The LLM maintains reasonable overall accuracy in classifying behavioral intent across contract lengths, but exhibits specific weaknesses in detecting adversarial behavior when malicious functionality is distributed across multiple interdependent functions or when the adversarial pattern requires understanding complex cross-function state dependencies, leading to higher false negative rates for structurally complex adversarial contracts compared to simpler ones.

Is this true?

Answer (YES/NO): NO